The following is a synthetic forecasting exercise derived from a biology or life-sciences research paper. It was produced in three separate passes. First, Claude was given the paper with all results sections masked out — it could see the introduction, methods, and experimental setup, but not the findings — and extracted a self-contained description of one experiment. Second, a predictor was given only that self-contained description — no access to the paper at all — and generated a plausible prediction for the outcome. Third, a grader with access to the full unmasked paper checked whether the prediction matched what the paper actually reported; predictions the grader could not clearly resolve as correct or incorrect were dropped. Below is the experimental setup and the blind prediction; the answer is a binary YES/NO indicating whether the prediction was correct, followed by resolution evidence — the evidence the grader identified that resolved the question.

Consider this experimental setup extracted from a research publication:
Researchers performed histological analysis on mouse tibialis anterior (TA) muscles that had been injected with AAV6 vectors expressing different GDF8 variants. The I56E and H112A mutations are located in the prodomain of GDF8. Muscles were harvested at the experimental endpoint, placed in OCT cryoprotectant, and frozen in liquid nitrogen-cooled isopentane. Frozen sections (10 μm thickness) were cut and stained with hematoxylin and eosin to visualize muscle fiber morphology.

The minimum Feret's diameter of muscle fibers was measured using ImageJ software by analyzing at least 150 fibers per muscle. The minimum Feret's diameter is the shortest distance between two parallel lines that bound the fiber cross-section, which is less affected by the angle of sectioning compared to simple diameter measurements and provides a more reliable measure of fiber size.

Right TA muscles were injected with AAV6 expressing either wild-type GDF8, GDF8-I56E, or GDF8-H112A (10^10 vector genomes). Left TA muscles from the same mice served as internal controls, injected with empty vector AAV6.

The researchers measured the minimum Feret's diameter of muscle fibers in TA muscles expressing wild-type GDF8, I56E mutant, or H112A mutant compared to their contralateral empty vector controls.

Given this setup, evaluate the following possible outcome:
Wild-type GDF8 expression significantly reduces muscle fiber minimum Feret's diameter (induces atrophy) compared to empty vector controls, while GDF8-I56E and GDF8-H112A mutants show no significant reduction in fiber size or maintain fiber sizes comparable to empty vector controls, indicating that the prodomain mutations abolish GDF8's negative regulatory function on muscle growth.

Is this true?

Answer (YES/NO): NO